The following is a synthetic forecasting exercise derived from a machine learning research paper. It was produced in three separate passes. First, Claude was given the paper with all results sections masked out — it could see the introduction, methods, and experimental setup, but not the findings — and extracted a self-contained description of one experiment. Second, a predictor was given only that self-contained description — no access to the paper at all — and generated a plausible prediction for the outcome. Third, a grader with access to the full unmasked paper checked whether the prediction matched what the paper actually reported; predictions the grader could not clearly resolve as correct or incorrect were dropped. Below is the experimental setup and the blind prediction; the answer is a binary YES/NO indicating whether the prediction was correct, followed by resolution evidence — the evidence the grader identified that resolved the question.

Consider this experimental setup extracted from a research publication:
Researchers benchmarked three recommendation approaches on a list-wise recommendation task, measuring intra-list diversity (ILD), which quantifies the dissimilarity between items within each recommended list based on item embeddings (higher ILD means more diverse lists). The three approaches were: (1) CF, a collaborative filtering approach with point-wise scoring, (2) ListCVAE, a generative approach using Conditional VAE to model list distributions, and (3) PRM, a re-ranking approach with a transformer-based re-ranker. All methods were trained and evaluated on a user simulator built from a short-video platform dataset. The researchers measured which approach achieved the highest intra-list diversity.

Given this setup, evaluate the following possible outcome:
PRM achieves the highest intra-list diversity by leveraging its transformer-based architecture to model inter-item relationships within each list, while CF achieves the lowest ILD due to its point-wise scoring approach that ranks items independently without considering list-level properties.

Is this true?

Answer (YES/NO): NO